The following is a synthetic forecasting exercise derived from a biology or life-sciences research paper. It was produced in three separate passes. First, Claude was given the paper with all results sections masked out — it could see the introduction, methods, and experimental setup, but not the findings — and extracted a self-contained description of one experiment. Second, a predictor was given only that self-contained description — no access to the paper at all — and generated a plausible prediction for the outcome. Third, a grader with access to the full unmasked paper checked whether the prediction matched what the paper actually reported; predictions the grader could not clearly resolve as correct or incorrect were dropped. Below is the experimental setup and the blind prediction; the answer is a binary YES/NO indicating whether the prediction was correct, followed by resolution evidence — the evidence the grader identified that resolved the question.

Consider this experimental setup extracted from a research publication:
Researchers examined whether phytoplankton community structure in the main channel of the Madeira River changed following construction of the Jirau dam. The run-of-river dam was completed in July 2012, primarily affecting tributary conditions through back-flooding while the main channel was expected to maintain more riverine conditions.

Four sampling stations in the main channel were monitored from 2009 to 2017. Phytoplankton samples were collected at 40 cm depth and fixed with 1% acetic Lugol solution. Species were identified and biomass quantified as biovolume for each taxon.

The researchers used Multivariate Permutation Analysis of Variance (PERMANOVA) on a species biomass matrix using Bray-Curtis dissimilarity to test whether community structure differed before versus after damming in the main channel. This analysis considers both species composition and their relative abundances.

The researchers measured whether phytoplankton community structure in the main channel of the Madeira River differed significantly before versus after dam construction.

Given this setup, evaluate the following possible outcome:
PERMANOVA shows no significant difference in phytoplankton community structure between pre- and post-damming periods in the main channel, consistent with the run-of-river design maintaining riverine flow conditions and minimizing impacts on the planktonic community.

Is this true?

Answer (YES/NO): NO